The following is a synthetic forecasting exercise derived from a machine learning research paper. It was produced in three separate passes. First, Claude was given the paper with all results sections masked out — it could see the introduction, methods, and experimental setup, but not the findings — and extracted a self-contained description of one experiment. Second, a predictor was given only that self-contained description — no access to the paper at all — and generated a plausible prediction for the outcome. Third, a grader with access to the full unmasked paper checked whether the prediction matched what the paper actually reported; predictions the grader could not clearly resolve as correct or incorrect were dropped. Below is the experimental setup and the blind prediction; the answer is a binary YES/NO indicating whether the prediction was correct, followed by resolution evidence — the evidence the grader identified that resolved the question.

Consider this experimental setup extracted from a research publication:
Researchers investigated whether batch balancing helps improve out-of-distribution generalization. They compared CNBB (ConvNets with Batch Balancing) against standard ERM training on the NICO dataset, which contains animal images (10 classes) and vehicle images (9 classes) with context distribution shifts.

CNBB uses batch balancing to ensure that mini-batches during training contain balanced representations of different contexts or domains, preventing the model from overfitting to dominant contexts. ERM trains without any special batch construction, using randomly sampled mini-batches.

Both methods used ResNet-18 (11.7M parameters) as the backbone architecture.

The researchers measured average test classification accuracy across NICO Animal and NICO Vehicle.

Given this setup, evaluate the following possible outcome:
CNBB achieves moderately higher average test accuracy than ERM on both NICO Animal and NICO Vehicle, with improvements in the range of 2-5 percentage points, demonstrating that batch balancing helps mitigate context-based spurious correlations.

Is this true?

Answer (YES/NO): YES